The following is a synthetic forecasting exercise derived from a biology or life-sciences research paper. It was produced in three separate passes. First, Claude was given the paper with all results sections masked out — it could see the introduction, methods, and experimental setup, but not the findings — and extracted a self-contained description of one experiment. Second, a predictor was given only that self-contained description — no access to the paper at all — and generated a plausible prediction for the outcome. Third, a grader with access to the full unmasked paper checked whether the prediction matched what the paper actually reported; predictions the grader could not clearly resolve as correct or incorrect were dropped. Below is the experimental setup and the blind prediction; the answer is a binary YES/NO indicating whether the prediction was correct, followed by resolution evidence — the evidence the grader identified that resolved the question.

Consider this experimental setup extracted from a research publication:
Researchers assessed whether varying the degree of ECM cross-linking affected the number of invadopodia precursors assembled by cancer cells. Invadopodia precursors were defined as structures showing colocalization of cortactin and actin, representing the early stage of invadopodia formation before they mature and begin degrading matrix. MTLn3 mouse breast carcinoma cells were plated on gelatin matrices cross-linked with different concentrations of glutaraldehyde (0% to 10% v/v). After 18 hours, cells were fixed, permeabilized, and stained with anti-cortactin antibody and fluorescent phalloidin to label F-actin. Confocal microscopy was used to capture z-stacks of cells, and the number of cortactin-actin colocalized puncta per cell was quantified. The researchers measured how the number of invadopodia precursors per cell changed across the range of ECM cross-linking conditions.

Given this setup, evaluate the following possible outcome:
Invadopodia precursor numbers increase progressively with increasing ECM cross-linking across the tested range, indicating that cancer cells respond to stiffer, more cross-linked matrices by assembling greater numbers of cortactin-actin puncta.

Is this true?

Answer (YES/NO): NO